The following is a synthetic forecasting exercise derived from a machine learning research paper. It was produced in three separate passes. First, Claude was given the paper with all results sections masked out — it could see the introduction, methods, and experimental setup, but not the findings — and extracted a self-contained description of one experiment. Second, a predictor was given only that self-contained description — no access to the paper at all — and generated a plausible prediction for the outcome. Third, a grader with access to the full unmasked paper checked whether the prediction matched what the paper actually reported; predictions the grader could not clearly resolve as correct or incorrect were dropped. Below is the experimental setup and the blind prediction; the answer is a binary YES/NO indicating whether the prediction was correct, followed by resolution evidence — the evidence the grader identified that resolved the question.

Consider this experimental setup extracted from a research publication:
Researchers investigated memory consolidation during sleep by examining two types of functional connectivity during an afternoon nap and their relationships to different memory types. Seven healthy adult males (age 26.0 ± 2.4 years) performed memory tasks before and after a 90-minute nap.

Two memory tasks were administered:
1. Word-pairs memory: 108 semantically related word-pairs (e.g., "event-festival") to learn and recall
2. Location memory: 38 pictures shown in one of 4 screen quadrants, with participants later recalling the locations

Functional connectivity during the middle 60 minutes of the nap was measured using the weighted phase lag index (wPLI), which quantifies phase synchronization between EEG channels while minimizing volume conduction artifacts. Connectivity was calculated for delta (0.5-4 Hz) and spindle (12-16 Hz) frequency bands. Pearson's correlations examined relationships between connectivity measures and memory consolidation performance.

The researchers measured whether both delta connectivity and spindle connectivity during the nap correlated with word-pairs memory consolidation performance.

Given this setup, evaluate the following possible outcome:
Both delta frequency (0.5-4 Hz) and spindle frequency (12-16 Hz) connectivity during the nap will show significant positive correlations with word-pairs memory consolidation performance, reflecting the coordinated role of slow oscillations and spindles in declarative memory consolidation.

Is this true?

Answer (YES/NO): NO